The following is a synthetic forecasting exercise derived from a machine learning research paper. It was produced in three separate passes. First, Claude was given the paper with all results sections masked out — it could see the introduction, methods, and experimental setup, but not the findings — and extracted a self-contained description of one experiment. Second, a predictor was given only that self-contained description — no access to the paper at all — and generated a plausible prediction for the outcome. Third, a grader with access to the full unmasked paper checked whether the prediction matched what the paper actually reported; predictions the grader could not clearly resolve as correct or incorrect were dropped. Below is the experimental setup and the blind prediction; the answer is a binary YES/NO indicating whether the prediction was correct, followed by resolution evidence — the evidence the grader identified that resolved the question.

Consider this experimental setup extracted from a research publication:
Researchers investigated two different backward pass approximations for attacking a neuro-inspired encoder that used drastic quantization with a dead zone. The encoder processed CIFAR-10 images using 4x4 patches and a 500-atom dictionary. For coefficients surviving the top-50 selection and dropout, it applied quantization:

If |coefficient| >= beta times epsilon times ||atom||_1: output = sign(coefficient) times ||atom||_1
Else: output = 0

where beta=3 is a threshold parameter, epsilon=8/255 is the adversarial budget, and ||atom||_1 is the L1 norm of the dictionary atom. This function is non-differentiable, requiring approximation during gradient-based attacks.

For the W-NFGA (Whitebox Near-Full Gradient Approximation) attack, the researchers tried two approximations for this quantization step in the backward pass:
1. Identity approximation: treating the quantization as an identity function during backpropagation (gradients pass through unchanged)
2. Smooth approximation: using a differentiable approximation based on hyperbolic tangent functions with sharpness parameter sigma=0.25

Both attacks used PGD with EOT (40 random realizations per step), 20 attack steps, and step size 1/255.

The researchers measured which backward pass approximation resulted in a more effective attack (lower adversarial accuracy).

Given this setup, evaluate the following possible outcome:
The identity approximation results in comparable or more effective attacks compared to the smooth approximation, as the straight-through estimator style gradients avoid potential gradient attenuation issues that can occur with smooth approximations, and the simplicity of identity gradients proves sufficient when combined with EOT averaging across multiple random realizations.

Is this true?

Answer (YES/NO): YES